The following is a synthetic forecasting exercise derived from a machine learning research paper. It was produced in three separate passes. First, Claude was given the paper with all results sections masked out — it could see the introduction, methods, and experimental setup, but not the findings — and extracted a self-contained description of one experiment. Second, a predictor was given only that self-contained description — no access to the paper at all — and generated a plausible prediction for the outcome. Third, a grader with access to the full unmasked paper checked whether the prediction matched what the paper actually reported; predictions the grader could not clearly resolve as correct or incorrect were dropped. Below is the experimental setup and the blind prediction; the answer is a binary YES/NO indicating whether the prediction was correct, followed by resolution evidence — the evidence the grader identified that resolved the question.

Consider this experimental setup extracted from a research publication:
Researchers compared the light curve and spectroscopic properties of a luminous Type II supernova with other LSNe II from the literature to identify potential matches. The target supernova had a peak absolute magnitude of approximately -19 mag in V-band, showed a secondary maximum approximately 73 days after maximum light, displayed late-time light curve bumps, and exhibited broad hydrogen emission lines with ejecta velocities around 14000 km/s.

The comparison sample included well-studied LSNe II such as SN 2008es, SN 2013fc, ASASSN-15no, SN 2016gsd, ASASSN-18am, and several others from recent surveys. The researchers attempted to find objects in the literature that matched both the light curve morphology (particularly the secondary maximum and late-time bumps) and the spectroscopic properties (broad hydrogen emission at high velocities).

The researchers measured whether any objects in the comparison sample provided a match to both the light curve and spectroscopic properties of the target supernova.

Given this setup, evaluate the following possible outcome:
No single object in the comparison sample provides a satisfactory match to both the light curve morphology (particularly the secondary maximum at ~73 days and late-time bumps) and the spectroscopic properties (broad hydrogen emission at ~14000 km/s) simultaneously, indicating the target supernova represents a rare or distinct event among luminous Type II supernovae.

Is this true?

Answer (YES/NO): YES